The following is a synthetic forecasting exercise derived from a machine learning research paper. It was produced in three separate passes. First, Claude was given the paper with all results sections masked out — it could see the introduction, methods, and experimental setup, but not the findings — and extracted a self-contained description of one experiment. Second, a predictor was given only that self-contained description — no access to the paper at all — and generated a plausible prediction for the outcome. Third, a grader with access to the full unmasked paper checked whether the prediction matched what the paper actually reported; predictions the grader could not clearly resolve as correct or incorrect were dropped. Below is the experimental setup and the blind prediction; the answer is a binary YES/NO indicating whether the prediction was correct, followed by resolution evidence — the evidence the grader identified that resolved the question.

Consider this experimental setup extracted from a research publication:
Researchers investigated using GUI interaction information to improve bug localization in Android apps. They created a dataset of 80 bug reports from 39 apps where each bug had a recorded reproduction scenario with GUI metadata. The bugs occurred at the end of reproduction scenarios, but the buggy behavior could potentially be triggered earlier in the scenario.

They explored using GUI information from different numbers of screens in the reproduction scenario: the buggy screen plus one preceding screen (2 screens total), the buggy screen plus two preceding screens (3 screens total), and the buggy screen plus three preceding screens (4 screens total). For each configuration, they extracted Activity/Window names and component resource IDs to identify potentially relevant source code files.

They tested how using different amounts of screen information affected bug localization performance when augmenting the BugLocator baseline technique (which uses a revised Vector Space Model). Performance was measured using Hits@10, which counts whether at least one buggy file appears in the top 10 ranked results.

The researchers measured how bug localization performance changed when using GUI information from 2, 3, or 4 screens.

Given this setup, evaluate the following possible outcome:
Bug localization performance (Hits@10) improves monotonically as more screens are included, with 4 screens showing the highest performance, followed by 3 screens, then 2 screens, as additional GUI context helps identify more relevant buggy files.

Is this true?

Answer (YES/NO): NO